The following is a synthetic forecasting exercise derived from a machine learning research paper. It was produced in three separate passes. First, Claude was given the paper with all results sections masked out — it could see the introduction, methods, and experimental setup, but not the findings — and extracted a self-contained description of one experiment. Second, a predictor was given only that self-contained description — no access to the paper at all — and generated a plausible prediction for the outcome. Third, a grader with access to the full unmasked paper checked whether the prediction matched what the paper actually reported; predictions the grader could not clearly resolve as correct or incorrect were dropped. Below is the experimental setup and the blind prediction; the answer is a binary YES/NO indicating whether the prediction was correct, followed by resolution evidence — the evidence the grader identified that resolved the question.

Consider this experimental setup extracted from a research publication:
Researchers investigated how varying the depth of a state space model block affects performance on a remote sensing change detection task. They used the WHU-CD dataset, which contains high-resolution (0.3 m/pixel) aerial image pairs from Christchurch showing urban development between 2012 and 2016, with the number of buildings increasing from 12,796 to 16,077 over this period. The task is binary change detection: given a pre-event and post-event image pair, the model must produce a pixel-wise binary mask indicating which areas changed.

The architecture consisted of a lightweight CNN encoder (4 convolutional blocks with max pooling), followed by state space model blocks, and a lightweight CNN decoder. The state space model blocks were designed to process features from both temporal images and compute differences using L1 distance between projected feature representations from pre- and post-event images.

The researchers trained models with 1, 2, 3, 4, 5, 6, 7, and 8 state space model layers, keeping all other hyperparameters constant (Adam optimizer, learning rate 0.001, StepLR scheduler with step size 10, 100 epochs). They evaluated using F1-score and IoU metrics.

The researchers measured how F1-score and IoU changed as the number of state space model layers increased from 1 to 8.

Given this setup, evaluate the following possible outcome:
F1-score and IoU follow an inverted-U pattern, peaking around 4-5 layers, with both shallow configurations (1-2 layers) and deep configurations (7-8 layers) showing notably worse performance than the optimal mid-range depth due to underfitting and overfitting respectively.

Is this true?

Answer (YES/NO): NO